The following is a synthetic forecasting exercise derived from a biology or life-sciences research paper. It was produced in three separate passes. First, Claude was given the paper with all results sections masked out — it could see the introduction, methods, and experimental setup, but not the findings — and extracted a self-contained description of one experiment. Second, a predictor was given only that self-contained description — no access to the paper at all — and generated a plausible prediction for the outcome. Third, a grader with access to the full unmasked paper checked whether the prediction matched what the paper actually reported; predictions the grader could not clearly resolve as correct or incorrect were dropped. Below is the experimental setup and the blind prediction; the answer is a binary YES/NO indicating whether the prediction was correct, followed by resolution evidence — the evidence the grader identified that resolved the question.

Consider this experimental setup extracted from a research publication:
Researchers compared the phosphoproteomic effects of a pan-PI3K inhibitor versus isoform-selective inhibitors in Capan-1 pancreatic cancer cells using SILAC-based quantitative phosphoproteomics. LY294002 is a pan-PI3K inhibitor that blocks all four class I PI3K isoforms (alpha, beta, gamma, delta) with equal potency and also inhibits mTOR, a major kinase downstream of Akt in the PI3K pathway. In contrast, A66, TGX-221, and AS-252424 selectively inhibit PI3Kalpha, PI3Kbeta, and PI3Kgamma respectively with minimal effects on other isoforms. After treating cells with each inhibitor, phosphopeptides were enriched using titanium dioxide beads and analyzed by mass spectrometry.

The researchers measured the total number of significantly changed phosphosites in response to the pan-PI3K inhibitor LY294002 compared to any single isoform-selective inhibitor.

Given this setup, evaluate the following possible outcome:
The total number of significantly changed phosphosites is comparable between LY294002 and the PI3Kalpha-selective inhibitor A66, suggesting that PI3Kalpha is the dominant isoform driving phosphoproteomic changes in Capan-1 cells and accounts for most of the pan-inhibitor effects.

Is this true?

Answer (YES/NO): NO